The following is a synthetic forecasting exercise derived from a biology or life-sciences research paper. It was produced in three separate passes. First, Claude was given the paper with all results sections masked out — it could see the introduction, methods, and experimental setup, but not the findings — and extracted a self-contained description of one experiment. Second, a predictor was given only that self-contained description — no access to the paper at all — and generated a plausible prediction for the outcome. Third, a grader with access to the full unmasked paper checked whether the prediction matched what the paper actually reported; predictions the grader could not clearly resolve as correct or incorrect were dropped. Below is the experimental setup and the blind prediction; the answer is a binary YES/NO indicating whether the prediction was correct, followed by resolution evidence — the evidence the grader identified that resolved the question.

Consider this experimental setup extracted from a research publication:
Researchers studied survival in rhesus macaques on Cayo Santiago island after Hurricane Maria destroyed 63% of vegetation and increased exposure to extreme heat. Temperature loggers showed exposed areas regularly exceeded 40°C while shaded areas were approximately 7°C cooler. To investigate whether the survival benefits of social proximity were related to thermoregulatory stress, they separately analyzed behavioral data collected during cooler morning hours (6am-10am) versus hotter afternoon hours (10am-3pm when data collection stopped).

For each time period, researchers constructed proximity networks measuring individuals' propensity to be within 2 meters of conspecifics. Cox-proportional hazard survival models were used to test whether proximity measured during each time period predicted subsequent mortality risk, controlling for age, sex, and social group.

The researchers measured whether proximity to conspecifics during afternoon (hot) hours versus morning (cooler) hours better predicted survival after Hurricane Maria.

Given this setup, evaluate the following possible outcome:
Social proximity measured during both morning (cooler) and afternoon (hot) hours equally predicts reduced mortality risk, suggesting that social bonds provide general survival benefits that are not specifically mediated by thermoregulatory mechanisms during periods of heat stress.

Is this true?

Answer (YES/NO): NO